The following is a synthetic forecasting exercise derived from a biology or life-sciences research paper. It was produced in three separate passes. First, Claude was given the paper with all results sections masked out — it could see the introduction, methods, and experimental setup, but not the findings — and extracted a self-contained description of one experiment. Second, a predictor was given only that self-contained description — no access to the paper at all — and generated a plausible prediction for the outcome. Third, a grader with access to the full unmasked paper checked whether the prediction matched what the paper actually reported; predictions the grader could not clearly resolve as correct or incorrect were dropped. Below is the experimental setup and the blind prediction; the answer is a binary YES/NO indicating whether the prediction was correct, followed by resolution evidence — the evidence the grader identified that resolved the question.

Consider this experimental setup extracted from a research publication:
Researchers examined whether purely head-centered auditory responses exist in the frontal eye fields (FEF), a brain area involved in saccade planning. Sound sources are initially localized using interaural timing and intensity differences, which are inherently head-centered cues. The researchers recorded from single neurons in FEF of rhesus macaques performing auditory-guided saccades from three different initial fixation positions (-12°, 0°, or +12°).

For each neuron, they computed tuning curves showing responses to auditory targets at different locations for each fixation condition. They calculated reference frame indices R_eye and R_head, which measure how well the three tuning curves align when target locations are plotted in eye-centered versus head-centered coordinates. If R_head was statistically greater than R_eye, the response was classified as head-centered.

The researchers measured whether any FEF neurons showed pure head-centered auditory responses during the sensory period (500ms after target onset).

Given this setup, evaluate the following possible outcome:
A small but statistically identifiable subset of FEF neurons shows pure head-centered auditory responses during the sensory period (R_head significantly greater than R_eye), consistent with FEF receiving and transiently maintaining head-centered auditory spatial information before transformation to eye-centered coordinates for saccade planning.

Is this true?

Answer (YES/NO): YES